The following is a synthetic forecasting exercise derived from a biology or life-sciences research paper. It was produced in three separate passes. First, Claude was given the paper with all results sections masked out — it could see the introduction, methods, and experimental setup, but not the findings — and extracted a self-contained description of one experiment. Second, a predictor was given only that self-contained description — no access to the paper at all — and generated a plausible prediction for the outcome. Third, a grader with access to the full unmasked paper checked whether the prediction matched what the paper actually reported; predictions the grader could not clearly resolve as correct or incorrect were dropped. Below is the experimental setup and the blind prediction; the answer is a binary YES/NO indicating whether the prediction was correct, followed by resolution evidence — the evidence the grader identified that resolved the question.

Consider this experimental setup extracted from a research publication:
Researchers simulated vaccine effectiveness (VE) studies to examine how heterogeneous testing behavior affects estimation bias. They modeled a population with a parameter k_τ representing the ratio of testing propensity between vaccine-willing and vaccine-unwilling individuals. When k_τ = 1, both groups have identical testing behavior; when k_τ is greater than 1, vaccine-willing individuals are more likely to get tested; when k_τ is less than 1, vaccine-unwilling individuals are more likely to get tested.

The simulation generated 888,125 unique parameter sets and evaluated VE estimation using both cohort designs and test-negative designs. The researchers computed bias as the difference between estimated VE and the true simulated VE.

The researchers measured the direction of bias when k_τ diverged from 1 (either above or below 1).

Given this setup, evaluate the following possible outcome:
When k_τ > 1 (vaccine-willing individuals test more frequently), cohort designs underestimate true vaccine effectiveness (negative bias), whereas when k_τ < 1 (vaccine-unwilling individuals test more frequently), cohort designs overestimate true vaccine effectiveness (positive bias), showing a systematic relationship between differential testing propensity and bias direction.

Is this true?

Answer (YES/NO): NO